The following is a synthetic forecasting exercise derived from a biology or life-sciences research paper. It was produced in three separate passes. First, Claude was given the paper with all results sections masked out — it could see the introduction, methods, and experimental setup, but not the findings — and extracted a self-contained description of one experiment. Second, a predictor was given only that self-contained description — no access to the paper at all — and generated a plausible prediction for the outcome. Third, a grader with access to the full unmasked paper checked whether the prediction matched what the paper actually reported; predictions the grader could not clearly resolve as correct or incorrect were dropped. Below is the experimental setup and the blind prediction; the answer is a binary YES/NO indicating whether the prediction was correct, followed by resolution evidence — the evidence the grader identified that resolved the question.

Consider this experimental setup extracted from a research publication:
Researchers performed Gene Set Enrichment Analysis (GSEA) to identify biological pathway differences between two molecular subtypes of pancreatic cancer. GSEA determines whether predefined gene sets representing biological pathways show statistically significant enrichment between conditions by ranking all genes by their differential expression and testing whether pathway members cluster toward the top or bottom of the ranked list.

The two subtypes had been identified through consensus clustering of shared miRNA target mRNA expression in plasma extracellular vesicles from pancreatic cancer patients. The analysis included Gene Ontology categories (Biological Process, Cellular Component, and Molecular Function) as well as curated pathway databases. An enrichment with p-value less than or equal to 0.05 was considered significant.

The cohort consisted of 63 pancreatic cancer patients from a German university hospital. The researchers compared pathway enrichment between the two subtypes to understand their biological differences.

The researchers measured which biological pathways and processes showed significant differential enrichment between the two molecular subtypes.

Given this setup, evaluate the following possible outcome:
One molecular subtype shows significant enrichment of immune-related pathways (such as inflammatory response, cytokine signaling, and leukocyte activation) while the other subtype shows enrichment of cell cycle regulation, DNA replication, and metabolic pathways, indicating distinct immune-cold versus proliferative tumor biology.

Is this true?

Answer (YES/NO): NO